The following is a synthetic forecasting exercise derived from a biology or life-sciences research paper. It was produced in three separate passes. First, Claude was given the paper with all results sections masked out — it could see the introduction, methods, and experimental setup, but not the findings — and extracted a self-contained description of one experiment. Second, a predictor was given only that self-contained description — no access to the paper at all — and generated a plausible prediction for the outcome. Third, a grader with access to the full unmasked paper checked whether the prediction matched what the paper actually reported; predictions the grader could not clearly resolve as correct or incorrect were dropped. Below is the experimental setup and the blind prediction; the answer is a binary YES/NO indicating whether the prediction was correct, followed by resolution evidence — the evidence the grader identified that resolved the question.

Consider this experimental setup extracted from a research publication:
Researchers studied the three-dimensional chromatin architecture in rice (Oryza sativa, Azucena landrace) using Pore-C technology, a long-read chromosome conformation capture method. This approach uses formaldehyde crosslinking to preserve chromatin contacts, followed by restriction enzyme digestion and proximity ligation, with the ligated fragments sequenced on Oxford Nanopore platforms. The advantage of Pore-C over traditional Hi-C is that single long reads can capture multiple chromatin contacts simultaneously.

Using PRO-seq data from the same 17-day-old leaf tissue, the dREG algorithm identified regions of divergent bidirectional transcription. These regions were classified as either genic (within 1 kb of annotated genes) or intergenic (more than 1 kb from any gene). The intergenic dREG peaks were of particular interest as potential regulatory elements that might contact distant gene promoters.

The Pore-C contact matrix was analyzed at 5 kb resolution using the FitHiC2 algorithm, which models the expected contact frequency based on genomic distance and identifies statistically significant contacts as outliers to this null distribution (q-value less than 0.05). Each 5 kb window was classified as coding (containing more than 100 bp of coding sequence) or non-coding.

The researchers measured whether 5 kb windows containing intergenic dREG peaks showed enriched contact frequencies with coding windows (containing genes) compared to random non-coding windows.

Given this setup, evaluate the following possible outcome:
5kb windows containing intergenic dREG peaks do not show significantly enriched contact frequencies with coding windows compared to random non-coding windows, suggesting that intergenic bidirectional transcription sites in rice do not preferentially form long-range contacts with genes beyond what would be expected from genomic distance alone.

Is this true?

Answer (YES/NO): NO